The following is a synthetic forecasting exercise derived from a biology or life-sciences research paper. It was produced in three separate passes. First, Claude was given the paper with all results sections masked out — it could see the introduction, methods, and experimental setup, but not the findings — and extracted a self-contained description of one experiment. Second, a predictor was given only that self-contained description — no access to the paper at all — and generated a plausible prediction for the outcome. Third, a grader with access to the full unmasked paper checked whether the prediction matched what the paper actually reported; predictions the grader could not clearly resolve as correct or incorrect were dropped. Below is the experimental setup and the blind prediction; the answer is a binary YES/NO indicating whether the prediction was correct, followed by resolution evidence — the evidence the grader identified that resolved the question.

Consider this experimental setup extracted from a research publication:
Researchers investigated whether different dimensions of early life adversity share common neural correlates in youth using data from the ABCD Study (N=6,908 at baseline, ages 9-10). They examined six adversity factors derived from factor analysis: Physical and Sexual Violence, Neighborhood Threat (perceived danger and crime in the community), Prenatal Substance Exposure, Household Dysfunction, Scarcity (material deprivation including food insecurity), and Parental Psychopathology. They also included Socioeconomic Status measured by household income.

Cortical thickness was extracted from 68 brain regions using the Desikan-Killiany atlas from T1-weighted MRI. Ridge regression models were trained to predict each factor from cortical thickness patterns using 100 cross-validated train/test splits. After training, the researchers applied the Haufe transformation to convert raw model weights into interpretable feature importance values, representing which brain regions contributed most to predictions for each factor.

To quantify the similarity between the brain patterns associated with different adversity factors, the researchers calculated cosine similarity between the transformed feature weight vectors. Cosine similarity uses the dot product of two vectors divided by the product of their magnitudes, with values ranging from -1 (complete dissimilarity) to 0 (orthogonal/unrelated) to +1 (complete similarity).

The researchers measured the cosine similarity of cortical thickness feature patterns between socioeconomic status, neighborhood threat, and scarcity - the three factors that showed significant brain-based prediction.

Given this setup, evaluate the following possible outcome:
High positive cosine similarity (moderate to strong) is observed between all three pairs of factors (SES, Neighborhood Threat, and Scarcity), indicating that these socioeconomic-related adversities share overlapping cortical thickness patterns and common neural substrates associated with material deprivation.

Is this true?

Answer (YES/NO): YES